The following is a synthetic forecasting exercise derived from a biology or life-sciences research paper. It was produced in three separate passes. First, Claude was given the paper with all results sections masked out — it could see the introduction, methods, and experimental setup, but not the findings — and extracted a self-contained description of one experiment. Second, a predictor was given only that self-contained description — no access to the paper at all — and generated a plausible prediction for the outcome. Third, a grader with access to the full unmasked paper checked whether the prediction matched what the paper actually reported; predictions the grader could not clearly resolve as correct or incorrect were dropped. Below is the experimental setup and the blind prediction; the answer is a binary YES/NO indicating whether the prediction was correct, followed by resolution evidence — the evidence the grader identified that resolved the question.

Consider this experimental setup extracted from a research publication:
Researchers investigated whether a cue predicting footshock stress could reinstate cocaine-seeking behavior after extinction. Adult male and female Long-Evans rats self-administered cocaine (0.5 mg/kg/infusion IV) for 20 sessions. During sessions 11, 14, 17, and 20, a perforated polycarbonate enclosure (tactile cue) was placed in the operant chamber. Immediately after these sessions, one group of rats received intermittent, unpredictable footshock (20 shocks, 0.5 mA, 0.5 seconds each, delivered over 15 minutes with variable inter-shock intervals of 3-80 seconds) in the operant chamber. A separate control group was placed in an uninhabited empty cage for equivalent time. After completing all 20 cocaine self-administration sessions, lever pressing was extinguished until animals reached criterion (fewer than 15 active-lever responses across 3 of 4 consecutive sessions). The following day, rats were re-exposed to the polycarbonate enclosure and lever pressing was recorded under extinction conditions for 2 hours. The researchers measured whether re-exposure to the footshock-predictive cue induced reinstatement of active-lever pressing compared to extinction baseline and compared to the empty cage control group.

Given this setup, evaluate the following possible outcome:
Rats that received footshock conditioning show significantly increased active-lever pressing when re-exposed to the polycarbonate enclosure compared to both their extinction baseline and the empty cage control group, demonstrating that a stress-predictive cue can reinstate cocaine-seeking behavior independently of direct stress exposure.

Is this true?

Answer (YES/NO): NO